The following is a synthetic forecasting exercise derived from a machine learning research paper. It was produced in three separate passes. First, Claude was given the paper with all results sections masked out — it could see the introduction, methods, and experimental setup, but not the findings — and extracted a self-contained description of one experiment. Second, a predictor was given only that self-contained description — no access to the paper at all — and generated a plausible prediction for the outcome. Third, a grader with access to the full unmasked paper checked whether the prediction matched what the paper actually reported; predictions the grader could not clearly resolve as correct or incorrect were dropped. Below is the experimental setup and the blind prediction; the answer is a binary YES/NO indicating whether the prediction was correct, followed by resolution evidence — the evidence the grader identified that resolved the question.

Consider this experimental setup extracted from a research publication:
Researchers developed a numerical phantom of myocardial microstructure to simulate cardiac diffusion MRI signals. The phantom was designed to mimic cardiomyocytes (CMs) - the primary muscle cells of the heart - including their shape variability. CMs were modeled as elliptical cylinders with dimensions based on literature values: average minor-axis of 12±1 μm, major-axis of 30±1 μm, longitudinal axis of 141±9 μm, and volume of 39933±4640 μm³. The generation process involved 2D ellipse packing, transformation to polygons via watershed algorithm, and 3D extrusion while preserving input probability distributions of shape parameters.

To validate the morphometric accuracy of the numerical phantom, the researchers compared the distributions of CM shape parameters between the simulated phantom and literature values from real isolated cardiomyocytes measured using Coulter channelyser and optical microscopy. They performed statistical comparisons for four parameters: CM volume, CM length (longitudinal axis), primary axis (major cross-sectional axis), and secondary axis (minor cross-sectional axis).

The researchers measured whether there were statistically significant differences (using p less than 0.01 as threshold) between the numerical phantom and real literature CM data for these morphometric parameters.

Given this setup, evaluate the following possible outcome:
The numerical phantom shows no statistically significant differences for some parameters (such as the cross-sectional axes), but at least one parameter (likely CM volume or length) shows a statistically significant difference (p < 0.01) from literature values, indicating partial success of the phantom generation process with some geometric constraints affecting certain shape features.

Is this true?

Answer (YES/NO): NO